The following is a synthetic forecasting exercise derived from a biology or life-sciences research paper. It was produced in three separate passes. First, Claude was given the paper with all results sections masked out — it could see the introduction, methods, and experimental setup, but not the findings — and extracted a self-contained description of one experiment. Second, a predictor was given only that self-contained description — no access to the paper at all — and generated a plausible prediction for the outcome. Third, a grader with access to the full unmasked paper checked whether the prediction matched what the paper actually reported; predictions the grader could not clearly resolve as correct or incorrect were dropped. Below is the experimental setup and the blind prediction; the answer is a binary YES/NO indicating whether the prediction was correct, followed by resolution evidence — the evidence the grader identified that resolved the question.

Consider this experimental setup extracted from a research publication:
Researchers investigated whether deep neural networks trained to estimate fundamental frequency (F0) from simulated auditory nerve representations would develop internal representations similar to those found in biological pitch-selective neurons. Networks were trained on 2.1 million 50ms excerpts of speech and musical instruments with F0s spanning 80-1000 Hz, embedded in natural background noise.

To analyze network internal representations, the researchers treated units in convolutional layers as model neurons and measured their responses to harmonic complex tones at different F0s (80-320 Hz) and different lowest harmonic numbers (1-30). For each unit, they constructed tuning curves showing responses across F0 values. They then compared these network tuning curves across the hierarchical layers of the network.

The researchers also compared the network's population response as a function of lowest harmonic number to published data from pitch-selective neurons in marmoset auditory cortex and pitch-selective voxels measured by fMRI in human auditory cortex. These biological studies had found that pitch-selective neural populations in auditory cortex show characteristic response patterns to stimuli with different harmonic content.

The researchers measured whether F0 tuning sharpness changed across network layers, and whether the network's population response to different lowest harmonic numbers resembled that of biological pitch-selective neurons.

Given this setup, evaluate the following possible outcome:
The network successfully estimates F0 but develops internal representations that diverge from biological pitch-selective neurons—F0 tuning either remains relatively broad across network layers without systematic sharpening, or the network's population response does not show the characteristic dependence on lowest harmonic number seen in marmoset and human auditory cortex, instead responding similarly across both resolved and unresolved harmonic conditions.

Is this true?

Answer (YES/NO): NO